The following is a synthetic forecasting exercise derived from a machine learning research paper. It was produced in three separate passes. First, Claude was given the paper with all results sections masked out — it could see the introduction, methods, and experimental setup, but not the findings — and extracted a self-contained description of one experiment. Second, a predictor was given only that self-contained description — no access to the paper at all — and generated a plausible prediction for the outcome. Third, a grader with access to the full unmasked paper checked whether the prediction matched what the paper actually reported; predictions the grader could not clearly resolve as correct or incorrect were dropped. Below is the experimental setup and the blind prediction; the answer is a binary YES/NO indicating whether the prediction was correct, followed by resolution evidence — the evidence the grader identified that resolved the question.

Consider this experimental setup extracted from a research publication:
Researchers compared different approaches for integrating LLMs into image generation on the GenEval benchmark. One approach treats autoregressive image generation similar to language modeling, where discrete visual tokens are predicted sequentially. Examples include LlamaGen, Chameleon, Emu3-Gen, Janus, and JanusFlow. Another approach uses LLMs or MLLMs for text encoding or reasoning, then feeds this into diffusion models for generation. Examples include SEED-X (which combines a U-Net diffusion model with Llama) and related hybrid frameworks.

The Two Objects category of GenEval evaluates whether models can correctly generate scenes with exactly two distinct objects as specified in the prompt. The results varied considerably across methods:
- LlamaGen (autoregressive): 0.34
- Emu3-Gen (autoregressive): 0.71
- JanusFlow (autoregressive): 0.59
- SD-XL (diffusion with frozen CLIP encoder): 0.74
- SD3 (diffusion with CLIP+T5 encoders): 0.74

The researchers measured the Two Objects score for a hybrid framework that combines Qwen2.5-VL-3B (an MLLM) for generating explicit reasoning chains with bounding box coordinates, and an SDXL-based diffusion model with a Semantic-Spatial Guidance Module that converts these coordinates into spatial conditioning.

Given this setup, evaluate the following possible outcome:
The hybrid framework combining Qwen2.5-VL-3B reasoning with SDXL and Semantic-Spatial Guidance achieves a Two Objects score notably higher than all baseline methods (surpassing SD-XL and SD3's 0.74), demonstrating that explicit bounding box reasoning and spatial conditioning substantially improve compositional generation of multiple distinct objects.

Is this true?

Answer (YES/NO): NO